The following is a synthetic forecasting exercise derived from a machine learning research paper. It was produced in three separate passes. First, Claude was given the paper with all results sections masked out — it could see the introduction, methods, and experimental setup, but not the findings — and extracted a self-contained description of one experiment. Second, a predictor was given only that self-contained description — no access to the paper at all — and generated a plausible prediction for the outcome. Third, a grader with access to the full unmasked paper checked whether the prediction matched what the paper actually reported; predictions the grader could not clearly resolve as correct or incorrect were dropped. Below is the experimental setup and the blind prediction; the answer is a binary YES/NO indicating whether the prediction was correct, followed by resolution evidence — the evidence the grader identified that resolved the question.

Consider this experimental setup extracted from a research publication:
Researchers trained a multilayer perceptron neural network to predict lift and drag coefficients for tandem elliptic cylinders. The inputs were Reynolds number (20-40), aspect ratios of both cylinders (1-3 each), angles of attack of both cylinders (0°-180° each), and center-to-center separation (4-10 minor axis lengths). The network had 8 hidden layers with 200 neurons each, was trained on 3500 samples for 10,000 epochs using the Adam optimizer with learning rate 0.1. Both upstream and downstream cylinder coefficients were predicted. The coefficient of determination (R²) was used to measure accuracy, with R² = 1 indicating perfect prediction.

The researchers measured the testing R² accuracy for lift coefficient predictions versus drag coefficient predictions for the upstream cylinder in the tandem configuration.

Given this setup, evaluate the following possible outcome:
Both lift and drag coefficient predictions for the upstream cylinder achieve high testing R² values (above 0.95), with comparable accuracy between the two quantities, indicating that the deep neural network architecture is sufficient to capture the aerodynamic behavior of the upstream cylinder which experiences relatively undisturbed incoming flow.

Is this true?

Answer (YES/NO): YES